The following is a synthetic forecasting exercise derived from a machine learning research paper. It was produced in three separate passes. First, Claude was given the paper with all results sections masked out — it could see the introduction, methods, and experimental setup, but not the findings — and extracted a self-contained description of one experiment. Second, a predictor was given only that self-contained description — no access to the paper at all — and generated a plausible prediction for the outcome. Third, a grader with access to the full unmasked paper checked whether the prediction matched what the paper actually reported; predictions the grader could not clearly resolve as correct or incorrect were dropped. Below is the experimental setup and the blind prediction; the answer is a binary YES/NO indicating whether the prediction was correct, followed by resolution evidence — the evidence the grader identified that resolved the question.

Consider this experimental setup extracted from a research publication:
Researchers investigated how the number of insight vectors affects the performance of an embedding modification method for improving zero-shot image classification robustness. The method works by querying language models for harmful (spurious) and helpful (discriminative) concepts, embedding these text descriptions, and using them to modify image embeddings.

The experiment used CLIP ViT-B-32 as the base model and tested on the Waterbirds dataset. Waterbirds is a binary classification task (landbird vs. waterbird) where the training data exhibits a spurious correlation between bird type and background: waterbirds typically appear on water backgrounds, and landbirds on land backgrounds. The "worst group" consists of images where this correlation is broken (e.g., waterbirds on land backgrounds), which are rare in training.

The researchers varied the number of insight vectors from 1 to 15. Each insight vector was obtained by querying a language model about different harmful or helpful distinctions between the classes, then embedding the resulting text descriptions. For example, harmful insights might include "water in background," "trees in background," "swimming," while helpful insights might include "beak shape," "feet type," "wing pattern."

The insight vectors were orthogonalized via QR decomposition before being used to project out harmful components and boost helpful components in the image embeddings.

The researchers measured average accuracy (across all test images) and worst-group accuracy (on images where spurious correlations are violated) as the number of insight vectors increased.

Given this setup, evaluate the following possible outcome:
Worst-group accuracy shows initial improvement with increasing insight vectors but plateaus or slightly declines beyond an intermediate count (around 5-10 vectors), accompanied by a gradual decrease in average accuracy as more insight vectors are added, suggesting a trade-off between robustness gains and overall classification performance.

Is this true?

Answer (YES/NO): NO